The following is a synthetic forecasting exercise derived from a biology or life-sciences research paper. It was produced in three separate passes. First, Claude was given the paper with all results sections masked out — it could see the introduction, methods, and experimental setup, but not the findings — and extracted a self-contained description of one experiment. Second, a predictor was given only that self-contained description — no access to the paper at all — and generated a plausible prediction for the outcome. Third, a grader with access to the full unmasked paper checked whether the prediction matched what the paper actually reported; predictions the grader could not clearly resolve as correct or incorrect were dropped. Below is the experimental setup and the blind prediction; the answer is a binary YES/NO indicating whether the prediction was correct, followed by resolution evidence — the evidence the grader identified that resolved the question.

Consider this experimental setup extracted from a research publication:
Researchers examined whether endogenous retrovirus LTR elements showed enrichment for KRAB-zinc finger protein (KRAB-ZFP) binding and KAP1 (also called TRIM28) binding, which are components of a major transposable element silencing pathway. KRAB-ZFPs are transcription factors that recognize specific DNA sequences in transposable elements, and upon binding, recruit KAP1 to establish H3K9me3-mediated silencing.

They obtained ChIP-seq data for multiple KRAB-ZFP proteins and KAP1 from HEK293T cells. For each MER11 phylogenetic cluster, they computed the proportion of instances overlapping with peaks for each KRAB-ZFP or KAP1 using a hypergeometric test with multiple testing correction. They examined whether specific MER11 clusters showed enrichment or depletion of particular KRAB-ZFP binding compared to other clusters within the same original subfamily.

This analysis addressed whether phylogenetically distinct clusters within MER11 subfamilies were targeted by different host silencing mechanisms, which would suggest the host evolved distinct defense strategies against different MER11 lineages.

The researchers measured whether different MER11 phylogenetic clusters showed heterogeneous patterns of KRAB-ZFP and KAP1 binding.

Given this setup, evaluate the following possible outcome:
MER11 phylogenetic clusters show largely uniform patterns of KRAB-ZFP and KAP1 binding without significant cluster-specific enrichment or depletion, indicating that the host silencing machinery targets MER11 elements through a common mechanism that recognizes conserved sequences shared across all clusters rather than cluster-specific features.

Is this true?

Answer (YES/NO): NO